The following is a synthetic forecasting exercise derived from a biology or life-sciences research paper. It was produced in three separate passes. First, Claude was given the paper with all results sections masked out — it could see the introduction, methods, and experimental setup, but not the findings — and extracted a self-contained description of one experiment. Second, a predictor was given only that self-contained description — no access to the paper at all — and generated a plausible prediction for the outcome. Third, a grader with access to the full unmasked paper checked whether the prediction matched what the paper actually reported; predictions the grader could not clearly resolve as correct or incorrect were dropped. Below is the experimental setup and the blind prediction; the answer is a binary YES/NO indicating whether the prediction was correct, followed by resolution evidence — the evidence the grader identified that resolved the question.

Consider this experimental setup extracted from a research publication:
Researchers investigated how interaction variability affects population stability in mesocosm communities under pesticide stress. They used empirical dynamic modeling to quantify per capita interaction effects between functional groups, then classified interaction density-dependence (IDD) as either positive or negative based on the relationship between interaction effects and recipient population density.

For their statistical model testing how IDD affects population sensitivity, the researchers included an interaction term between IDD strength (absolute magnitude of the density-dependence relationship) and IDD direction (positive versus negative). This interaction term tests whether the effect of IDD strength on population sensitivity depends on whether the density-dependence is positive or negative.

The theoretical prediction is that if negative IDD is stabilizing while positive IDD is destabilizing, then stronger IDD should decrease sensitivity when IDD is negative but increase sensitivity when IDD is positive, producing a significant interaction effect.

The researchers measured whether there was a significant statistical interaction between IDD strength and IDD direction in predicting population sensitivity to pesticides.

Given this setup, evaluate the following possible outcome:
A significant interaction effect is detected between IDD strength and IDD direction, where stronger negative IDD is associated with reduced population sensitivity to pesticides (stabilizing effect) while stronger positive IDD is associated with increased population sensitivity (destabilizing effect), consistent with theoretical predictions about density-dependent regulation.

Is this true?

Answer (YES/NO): NO